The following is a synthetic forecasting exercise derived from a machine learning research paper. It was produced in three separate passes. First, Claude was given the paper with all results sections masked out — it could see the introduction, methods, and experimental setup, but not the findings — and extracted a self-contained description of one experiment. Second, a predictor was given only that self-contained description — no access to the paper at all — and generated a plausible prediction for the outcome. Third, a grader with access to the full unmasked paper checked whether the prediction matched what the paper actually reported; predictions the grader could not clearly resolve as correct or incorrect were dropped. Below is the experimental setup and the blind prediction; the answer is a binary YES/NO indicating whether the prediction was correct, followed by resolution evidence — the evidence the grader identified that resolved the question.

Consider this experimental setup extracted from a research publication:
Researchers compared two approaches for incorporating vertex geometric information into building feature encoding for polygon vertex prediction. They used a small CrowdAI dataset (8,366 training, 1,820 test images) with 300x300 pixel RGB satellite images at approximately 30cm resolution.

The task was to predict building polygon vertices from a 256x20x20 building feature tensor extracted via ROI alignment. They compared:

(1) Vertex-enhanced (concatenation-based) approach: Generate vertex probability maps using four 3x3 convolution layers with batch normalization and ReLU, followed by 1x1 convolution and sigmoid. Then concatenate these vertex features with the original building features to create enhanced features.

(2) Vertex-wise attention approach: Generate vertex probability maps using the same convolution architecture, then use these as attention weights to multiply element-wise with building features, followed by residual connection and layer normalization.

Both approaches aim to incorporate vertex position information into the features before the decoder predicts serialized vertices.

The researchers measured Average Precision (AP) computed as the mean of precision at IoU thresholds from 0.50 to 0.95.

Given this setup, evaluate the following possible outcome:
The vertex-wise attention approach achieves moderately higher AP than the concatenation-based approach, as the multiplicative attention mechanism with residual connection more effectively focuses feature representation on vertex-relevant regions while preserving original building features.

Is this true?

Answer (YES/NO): NO